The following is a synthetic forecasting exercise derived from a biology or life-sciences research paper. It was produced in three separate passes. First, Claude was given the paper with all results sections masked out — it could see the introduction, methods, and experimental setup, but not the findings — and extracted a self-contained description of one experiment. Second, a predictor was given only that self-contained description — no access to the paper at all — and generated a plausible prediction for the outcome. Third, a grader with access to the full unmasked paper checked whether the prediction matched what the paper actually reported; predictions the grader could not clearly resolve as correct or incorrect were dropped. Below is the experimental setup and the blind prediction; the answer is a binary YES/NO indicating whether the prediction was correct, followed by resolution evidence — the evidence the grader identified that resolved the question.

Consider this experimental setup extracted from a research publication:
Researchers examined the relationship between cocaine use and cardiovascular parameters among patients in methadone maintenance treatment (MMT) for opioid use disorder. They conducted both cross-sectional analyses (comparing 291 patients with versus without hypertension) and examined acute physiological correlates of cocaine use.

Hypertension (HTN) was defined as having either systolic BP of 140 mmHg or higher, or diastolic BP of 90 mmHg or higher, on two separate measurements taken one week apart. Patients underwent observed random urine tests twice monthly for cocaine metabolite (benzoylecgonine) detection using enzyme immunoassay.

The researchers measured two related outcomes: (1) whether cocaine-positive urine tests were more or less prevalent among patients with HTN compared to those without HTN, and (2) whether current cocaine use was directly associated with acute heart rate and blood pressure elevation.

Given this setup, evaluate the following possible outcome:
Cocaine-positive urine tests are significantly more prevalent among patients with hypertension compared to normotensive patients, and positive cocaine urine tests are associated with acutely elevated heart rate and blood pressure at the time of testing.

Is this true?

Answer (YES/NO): NO